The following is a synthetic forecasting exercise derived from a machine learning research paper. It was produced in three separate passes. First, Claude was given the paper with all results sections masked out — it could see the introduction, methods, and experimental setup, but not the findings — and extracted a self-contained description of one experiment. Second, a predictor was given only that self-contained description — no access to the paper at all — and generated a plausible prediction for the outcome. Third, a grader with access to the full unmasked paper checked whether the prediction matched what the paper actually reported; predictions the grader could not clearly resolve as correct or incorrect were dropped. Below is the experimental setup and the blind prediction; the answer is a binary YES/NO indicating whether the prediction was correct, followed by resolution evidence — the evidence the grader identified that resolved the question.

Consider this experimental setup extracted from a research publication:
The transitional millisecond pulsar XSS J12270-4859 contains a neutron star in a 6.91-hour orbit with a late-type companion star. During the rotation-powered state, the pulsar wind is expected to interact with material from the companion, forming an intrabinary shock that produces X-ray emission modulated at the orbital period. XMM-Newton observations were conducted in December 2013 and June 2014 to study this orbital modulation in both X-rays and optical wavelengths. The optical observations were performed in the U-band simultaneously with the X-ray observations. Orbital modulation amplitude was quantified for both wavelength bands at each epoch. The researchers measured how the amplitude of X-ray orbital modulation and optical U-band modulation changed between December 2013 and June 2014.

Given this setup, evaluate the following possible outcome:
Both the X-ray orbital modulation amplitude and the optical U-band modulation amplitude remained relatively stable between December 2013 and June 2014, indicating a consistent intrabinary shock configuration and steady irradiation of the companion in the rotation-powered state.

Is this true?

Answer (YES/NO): NO